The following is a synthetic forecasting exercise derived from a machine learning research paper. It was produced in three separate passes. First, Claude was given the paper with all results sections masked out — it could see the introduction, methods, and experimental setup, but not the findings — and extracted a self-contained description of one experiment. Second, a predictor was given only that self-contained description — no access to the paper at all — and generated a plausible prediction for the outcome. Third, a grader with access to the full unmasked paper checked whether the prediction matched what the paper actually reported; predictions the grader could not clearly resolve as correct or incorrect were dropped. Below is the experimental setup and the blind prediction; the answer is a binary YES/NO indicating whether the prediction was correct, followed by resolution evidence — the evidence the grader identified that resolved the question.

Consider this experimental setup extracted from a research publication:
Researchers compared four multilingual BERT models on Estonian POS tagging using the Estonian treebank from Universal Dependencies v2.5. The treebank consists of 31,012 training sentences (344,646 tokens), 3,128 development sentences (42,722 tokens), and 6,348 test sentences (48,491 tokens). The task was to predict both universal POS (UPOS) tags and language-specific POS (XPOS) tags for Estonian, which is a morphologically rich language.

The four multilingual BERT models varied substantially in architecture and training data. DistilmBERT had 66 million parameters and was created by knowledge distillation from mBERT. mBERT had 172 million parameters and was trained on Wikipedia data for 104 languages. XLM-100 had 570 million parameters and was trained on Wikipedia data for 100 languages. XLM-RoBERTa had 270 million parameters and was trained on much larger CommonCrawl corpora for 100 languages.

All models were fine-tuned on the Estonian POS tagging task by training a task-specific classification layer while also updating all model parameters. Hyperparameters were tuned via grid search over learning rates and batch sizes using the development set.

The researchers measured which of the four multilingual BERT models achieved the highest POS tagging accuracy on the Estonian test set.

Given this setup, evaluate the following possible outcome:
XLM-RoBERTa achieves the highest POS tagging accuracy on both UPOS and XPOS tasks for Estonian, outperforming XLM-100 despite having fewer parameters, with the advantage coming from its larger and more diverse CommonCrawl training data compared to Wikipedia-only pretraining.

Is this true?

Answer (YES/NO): YES